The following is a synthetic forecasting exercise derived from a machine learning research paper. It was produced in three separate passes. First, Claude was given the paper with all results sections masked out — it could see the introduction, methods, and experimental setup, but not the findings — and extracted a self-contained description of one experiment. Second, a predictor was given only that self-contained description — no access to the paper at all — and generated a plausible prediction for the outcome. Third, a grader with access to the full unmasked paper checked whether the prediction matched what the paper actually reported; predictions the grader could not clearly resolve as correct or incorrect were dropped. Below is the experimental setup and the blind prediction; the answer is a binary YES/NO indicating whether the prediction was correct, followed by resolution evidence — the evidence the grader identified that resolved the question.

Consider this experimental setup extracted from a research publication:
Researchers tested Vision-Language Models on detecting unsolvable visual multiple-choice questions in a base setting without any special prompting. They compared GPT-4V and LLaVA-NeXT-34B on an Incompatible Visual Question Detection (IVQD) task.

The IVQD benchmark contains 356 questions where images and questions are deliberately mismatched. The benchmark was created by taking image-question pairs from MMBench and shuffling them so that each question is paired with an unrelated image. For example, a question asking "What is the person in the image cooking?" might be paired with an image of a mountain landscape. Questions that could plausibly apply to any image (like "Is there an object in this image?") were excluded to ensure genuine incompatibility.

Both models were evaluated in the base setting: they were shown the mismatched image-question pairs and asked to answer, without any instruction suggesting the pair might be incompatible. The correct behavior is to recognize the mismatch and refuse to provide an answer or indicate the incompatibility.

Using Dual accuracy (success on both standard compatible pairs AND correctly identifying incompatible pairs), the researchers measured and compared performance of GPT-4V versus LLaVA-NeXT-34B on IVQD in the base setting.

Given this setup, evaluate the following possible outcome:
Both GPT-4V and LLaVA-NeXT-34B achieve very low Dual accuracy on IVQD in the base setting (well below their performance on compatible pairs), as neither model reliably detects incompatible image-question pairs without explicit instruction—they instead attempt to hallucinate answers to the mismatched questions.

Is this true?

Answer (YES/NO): NO